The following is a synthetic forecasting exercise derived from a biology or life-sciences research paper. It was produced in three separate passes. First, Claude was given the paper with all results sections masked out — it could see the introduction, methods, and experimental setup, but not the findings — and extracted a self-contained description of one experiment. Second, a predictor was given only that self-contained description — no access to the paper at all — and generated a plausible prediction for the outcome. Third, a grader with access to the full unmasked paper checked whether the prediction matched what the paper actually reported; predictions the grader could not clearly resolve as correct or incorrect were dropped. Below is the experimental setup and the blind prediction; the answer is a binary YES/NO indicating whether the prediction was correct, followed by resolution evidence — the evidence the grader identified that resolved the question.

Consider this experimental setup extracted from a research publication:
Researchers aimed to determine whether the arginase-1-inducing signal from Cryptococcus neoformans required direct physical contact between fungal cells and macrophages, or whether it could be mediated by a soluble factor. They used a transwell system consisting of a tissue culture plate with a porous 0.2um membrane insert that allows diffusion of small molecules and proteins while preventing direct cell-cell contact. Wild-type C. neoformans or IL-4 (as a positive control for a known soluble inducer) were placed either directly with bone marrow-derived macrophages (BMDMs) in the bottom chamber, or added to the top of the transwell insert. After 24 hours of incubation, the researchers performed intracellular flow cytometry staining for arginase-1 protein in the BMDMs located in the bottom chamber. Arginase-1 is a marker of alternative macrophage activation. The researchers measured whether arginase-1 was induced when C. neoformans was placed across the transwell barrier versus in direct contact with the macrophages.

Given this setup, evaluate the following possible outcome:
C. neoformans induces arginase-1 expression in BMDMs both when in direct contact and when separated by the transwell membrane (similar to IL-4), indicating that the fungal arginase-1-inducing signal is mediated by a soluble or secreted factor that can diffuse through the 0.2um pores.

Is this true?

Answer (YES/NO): YES